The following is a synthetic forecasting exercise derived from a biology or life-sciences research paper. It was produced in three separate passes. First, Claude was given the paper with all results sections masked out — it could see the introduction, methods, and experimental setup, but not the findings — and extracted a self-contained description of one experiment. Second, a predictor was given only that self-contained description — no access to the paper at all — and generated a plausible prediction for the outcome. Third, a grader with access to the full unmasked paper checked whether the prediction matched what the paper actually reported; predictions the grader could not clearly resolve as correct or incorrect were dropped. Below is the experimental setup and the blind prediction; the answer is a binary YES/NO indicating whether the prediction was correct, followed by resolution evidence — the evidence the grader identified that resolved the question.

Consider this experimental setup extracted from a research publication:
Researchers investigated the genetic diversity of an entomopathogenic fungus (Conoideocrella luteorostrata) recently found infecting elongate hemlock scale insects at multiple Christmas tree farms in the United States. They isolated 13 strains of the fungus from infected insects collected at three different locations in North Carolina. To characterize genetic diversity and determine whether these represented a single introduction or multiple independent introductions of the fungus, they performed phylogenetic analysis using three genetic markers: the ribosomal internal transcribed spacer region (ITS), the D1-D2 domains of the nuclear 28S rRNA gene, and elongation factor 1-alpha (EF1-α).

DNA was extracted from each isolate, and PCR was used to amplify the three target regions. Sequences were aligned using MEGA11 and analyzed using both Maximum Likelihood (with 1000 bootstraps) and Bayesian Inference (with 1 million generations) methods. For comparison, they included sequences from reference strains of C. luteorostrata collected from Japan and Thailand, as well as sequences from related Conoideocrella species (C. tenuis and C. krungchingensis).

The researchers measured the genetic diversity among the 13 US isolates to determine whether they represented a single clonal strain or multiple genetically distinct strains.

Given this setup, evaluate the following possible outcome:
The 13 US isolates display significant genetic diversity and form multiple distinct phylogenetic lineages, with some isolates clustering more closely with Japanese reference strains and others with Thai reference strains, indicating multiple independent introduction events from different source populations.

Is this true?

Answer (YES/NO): NO